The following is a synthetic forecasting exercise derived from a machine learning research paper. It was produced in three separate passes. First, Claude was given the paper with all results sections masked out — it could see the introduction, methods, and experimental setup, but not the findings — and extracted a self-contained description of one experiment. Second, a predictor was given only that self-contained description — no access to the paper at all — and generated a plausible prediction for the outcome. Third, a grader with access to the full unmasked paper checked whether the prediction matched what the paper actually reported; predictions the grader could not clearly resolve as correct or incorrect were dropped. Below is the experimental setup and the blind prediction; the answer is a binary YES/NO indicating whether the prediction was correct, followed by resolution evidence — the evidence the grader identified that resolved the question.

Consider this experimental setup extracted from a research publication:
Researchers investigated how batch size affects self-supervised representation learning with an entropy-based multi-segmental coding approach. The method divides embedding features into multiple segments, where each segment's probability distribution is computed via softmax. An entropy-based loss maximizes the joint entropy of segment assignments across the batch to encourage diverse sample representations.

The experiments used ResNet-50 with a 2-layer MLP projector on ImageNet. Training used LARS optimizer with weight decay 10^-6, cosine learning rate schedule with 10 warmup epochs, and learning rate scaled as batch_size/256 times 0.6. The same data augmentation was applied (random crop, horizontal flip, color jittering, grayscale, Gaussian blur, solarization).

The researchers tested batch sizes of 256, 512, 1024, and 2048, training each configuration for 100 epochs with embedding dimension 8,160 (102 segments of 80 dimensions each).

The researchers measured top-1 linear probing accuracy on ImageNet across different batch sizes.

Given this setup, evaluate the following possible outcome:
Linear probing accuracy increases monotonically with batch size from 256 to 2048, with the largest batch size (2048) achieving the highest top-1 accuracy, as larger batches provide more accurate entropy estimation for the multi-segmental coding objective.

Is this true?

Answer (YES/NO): NO